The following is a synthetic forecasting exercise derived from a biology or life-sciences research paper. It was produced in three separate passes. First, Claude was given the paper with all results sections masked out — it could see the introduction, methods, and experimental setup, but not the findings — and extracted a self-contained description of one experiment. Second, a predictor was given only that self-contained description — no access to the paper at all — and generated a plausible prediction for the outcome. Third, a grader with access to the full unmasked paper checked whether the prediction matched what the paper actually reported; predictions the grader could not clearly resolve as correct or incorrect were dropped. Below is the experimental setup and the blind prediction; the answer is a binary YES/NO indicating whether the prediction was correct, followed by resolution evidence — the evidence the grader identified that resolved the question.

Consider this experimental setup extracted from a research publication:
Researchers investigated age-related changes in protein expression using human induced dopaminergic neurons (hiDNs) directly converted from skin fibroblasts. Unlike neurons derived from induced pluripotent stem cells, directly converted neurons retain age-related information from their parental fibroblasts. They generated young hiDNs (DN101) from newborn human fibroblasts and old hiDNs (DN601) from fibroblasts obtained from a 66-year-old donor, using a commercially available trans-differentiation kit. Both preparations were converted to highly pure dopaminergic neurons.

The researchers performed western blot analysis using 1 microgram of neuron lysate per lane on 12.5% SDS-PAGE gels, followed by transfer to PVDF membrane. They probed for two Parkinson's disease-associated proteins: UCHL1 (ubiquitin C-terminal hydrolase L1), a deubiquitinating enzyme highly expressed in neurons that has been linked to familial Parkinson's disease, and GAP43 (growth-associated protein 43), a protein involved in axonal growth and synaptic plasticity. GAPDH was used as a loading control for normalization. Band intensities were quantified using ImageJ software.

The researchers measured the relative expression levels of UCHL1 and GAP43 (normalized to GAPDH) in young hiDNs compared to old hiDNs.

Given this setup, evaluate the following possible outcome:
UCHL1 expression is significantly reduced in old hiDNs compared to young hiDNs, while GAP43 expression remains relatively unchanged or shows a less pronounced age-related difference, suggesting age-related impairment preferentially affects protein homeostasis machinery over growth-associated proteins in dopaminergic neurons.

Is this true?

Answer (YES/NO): NO